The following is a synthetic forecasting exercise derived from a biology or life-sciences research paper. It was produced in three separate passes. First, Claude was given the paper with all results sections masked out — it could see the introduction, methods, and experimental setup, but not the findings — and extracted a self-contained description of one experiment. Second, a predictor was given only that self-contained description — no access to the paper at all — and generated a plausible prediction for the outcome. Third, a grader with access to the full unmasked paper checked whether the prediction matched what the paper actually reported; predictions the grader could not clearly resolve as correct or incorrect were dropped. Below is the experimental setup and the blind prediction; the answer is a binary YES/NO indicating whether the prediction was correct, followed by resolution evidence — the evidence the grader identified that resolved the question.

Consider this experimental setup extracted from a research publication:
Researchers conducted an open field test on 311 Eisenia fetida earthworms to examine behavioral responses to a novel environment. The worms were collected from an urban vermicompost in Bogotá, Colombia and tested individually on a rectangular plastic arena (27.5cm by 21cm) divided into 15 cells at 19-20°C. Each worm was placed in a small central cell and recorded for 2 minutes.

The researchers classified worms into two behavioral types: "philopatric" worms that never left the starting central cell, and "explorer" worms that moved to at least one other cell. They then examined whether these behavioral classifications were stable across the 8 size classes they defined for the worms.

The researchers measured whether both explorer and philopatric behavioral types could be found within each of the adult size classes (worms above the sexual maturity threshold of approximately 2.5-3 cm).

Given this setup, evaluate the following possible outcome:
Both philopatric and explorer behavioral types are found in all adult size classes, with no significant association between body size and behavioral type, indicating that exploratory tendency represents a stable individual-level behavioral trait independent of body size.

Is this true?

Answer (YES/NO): NO